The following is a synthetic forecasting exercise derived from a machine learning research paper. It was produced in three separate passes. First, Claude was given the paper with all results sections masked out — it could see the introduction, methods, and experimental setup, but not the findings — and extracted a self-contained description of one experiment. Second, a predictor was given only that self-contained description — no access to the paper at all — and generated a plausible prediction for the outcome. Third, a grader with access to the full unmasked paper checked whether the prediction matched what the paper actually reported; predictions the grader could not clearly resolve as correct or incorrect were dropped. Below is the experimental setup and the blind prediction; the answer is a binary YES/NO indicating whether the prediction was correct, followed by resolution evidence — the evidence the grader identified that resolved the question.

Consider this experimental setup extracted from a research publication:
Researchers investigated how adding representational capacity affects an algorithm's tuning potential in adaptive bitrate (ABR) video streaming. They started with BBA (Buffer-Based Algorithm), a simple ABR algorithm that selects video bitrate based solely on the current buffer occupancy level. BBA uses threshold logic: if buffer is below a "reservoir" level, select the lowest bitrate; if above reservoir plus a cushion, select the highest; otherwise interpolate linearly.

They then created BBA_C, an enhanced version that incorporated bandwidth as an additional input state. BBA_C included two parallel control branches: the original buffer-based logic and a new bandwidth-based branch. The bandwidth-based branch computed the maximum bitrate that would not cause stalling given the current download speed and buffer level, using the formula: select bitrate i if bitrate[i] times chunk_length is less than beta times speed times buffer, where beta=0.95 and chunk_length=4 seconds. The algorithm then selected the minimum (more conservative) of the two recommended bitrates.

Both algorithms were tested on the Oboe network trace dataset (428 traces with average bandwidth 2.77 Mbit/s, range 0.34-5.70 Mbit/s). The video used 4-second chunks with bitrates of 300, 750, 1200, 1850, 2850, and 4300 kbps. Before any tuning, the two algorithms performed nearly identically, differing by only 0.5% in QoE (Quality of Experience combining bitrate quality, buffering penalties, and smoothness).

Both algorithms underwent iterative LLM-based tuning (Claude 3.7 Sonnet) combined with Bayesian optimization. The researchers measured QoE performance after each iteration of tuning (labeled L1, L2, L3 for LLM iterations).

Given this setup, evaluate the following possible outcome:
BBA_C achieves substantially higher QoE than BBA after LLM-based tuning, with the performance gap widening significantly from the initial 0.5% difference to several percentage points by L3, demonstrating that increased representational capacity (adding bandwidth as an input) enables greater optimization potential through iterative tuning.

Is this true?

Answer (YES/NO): YES